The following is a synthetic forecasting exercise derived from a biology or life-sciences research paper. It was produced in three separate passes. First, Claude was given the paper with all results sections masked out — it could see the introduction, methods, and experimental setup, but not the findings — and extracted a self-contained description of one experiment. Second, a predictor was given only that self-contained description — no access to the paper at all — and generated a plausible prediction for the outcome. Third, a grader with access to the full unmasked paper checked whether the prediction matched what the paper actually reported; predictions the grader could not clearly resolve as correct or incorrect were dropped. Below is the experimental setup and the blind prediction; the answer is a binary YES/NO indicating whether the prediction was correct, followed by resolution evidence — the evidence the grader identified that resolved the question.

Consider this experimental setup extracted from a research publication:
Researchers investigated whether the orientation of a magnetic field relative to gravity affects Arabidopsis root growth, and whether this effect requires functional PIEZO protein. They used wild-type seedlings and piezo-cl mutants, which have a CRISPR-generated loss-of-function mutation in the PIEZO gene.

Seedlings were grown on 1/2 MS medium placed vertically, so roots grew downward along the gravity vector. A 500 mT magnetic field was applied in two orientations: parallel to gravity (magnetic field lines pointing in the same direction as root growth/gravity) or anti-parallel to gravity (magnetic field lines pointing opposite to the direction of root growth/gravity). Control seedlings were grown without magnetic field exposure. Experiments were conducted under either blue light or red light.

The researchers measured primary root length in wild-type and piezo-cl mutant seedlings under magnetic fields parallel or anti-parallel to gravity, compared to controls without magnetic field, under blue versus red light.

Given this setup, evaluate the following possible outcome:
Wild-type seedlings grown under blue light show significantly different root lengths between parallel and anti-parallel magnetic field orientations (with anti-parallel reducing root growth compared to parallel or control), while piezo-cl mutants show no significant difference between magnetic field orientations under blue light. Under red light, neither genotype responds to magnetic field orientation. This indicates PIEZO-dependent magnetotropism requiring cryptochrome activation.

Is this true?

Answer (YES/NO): NO